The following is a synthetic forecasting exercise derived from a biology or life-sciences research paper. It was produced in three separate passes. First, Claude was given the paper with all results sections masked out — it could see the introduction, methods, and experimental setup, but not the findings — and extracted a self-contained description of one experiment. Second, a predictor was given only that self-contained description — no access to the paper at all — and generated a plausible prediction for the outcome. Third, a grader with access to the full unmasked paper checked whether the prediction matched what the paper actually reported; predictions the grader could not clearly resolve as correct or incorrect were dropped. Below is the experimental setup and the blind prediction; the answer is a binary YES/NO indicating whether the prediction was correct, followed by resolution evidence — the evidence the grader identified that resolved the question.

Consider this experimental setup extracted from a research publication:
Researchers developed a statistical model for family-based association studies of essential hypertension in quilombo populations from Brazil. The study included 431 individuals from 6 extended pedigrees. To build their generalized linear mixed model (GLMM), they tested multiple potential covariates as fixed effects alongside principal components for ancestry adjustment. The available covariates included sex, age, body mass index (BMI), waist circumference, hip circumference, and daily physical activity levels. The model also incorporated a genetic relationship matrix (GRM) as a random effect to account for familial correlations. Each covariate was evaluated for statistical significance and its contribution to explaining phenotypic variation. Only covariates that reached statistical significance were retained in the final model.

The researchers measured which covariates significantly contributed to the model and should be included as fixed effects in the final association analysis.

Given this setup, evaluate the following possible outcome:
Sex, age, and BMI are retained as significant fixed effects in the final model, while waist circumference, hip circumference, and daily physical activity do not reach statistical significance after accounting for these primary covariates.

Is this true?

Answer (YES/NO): YES